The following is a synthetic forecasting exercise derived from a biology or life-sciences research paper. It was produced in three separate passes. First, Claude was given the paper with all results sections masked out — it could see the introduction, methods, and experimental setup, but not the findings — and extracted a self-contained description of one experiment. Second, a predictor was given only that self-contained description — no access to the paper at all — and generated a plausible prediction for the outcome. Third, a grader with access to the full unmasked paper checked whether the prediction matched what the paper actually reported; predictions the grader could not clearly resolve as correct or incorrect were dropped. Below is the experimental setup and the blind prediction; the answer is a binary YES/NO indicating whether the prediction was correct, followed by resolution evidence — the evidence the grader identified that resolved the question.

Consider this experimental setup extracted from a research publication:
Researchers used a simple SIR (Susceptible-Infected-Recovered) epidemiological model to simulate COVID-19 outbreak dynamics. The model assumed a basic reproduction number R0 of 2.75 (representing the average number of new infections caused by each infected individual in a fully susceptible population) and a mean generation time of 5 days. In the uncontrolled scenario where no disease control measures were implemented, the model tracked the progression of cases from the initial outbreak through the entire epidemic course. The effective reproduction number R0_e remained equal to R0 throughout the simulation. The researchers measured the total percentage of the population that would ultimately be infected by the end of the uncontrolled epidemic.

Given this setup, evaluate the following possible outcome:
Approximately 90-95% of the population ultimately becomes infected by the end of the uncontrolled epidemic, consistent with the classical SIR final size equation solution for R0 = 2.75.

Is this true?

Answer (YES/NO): YES